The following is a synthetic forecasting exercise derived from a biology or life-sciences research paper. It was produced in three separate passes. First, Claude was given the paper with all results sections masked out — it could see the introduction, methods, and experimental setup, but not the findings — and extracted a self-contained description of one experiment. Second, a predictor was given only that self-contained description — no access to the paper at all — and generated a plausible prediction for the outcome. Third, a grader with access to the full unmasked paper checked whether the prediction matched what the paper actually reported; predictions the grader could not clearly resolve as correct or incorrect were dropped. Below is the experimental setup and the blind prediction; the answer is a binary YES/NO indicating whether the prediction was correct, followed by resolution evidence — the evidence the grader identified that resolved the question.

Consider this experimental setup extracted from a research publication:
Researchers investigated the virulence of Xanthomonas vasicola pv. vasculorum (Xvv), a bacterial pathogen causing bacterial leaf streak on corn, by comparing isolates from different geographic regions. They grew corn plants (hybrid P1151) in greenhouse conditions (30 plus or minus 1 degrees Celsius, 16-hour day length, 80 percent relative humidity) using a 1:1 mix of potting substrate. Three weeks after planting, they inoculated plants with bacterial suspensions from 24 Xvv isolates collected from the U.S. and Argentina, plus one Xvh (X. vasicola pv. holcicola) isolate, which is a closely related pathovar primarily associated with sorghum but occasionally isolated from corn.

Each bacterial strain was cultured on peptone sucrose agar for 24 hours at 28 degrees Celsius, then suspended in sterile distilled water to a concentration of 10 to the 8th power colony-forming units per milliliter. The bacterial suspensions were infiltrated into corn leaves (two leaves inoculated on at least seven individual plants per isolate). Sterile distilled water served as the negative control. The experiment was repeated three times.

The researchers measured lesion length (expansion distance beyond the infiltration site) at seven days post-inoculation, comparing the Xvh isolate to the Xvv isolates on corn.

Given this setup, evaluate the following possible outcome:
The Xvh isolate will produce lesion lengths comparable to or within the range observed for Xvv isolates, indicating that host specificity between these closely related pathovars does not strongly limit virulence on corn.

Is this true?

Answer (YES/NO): YES